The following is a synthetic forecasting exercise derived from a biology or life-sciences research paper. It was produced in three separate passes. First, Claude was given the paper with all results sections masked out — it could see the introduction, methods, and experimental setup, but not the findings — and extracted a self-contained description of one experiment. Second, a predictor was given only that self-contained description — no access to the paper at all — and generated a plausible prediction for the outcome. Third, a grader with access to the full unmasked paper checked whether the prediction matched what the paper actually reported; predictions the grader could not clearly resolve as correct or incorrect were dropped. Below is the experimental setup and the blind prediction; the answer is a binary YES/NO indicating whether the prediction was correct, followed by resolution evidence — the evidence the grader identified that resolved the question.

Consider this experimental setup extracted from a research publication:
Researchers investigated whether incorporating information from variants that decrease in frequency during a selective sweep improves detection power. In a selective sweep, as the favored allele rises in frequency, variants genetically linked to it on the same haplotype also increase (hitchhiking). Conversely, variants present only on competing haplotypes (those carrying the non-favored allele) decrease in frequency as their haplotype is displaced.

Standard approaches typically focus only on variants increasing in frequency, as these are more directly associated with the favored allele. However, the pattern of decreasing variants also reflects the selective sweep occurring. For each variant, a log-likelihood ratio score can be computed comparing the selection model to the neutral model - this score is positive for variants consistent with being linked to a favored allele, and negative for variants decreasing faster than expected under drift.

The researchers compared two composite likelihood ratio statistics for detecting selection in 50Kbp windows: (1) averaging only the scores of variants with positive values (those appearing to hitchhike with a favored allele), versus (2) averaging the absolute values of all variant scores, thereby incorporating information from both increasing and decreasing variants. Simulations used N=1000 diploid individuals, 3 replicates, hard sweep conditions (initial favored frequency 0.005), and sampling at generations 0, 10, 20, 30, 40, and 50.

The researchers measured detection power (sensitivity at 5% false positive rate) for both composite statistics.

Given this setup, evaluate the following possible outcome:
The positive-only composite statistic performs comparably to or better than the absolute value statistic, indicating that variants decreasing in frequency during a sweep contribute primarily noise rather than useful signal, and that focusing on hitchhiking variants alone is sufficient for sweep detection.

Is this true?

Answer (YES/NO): NO